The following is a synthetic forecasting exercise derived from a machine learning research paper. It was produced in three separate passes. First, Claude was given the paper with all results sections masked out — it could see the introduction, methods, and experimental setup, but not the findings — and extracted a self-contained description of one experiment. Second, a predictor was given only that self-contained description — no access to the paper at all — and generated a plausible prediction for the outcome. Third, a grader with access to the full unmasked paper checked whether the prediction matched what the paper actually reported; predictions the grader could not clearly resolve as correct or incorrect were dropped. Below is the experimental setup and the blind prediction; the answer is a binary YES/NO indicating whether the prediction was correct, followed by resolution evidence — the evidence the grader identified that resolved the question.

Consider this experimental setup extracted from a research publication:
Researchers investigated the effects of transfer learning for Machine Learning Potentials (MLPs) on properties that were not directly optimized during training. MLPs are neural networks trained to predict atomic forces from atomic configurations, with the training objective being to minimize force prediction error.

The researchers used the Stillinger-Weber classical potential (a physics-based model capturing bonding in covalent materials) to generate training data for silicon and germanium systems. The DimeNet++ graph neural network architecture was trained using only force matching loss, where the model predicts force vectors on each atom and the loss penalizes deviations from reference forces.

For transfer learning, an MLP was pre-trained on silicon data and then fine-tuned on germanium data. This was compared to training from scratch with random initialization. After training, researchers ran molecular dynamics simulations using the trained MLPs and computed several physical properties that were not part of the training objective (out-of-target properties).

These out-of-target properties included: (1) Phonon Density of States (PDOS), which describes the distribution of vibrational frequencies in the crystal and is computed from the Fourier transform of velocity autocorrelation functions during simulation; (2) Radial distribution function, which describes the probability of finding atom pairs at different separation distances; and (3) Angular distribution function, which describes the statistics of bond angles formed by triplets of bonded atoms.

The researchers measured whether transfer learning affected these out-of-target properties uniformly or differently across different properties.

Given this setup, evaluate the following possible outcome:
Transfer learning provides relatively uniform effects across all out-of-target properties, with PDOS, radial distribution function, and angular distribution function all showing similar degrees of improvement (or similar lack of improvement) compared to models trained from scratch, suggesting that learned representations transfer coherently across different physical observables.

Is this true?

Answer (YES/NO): NO